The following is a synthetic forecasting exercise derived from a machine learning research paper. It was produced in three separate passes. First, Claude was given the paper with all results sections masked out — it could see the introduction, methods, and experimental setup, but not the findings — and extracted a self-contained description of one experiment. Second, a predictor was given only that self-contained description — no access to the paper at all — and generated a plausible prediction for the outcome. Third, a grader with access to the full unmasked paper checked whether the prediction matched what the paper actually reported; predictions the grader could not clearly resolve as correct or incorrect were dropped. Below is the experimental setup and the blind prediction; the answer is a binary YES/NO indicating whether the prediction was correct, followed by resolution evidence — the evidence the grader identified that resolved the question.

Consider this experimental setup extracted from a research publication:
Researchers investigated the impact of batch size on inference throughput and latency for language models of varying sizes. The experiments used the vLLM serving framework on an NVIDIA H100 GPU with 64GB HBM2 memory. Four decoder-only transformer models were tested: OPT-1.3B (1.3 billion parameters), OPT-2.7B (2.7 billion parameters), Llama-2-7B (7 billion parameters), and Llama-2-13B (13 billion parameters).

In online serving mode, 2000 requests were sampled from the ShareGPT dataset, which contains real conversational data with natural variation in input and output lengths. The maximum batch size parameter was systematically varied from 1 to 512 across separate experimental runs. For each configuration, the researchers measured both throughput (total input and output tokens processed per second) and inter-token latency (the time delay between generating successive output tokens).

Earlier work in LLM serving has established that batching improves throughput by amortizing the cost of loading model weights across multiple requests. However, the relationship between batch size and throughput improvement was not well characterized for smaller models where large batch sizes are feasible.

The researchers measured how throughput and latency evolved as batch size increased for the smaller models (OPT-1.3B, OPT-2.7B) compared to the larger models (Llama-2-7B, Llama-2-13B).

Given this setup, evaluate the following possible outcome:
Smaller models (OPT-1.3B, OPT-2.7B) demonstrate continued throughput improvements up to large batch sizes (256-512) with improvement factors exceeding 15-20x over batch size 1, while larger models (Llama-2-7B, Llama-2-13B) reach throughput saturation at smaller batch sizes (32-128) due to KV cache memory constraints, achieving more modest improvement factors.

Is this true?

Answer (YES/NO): NO